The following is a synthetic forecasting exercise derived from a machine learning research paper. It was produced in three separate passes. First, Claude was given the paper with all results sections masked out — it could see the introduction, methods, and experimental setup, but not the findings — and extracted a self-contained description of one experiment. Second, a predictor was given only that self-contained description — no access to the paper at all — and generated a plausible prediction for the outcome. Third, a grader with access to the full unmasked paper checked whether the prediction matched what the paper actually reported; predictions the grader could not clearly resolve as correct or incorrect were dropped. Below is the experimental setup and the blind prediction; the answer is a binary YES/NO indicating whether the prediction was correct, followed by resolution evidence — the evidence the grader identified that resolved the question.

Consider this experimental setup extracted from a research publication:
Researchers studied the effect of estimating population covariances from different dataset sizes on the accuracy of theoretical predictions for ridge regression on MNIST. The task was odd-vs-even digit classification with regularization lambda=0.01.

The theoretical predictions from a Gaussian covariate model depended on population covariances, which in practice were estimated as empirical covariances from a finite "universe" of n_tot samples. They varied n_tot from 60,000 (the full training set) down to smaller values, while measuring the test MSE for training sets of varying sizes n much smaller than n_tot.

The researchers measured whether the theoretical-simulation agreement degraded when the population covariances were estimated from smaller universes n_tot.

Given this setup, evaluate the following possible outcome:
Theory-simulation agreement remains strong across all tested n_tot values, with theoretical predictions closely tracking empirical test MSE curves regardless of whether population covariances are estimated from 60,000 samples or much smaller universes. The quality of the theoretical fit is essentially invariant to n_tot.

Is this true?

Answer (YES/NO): NO